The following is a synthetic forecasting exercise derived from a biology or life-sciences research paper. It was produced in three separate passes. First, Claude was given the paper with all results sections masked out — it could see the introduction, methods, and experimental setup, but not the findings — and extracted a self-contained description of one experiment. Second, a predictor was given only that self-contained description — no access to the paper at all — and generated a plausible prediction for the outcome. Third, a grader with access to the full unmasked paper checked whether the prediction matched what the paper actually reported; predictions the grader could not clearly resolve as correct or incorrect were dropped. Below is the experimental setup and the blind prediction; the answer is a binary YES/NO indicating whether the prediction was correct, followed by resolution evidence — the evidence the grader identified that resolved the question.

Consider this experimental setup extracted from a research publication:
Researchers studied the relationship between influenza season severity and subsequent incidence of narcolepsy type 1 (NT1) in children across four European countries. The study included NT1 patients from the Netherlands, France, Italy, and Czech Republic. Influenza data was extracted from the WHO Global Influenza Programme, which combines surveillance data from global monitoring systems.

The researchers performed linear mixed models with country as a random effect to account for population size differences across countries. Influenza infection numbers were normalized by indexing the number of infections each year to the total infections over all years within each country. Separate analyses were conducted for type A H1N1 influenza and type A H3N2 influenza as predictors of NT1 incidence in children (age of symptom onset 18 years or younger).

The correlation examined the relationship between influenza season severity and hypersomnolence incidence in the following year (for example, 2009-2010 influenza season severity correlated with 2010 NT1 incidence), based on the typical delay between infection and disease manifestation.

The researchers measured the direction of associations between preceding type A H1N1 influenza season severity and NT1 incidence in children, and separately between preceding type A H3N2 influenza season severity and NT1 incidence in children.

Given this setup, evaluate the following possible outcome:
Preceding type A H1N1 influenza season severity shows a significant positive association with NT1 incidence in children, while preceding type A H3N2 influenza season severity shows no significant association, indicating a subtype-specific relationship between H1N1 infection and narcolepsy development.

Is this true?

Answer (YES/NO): NO